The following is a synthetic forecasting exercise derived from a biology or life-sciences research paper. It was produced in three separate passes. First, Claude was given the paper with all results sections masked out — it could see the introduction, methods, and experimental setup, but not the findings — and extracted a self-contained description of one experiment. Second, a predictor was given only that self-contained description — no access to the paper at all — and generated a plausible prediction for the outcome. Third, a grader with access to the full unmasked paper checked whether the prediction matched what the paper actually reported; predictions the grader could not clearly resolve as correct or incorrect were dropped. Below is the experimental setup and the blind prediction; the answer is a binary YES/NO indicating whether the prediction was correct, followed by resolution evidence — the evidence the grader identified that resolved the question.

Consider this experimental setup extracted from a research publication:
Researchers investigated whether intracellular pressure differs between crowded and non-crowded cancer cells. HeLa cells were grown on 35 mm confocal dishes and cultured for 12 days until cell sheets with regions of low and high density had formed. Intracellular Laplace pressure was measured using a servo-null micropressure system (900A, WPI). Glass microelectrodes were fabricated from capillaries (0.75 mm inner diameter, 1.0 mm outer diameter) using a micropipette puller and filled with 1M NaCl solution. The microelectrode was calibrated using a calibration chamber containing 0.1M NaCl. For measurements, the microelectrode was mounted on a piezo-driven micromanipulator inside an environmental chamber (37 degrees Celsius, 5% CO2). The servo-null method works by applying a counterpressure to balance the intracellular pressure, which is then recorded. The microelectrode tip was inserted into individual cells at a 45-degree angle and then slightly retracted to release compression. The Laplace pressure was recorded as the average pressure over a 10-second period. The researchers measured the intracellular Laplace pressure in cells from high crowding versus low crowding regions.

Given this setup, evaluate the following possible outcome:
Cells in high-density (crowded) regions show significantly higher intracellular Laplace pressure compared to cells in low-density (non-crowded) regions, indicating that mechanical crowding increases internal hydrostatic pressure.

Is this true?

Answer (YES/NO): YES